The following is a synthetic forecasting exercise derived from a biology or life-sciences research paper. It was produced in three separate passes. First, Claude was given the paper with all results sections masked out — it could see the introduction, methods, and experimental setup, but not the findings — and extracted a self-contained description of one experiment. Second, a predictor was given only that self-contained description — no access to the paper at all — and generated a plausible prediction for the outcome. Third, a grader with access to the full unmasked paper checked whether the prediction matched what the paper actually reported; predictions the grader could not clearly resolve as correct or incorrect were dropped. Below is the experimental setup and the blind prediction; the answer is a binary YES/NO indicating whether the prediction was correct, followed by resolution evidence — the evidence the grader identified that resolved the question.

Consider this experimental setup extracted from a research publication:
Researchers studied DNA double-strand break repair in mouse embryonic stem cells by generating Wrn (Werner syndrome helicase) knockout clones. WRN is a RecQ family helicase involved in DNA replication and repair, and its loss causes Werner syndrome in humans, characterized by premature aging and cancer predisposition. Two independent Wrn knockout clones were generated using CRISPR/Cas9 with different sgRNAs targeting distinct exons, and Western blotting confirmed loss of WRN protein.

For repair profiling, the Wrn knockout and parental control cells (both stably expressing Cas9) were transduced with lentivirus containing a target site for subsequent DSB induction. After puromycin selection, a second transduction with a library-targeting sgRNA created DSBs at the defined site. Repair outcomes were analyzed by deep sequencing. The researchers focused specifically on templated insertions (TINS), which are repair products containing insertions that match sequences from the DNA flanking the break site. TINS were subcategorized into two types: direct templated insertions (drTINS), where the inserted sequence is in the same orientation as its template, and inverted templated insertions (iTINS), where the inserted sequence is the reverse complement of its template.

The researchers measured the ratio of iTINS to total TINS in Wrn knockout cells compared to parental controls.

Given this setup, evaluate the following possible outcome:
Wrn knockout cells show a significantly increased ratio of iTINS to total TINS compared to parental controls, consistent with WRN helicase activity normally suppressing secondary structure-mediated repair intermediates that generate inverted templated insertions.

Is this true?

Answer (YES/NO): NO